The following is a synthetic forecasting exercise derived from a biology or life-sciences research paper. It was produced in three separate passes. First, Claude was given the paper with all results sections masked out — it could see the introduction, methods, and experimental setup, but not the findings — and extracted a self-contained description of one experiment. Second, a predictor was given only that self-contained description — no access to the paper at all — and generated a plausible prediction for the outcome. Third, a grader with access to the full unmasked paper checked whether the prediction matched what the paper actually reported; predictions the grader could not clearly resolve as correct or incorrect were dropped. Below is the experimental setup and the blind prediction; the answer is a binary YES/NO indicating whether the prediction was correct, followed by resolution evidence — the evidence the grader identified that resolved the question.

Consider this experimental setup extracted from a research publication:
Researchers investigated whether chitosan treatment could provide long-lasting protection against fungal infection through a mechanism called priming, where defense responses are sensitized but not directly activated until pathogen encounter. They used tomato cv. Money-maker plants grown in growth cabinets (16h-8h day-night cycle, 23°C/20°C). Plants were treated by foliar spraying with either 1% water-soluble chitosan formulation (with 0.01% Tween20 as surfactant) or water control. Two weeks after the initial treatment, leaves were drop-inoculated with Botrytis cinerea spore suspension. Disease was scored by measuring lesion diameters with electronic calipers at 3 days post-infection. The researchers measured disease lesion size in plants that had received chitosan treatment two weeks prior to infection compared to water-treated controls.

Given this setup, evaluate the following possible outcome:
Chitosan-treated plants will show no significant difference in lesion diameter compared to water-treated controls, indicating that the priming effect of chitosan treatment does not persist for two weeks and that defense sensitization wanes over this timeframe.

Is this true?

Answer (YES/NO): NO